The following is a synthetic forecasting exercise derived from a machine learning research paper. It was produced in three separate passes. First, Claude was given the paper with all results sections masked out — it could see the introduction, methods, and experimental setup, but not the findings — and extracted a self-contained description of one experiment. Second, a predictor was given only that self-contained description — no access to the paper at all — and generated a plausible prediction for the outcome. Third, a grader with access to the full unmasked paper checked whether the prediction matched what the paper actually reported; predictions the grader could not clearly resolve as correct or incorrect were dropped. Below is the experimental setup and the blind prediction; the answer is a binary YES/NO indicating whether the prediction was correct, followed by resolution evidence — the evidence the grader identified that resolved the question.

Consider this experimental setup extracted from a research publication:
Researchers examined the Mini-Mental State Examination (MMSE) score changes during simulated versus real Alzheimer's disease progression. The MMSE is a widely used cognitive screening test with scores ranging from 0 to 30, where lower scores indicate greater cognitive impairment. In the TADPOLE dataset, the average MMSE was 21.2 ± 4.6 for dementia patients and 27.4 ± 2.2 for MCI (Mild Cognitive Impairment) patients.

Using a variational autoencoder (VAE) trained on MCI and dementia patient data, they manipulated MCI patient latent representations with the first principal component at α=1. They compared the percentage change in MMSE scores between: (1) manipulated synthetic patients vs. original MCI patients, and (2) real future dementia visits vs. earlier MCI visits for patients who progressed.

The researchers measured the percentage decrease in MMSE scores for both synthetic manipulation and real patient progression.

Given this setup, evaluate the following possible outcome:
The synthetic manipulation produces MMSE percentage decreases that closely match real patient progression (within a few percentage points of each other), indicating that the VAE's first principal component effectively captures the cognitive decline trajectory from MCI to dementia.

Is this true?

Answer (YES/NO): YES